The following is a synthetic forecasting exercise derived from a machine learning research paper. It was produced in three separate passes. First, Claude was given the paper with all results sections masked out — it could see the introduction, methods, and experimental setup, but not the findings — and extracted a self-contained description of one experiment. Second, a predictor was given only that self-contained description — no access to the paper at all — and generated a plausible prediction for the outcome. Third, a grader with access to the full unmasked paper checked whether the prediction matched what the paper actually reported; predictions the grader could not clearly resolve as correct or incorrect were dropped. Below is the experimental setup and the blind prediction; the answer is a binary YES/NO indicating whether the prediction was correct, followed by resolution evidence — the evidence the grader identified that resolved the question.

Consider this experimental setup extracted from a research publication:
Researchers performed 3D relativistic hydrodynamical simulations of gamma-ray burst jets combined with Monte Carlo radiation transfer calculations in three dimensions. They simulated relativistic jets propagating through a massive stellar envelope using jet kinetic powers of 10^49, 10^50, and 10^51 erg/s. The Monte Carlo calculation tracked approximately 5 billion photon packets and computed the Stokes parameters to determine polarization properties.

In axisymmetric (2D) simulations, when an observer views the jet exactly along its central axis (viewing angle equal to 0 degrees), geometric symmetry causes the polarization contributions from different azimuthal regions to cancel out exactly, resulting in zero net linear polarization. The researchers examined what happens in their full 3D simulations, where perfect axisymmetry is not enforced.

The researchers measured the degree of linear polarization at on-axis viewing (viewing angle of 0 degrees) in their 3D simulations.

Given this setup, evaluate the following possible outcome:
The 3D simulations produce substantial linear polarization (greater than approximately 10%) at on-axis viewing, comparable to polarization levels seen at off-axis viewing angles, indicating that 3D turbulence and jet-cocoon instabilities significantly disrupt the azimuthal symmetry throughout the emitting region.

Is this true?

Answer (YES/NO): NO